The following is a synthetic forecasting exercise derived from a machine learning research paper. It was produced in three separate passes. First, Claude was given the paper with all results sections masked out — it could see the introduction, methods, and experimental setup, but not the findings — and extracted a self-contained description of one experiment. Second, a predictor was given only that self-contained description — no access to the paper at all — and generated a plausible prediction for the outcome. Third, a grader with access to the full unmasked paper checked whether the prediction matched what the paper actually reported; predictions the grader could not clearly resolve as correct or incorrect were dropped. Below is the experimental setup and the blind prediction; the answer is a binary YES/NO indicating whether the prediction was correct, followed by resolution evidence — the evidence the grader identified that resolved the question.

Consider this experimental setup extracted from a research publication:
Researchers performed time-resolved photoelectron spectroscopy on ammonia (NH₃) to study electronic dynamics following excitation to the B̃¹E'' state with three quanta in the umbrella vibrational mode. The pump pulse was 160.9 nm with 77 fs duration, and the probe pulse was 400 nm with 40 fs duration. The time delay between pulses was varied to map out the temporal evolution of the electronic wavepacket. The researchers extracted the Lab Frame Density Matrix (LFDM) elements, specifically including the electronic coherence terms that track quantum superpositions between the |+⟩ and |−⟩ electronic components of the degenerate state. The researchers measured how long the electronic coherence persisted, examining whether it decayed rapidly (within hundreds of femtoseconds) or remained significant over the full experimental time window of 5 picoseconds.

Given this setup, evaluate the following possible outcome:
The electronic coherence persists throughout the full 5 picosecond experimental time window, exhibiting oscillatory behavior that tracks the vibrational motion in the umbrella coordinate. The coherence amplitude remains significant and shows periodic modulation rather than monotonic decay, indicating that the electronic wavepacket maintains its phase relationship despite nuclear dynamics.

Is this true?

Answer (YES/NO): NO